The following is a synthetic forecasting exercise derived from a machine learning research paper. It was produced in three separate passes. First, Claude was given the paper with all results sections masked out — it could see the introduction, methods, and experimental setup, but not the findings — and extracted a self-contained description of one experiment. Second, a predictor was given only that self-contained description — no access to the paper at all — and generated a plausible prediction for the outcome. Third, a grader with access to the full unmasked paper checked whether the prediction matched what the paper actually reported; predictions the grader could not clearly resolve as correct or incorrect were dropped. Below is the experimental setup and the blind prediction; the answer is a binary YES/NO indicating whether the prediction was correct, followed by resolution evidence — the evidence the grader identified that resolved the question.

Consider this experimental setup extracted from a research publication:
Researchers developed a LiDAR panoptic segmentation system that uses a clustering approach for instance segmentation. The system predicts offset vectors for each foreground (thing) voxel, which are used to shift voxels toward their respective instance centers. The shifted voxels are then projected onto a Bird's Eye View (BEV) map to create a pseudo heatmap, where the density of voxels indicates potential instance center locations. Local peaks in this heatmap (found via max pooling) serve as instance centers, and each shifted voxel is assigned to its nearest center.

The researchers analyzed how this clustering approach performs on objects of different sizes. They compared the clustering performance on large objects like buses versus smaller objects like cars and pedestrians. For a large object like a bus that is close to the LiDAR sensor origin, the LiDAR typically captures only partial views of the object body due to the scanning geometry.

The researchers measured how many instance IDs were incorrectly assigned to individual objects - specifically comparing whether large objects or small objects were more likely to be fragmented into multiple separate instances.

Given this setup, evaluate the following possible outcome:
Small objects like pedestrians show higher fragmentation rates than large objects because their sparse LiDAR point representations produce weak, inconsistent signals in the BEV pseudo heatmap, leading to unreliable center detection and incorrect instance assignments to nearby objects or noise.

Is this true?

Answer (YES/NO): NO